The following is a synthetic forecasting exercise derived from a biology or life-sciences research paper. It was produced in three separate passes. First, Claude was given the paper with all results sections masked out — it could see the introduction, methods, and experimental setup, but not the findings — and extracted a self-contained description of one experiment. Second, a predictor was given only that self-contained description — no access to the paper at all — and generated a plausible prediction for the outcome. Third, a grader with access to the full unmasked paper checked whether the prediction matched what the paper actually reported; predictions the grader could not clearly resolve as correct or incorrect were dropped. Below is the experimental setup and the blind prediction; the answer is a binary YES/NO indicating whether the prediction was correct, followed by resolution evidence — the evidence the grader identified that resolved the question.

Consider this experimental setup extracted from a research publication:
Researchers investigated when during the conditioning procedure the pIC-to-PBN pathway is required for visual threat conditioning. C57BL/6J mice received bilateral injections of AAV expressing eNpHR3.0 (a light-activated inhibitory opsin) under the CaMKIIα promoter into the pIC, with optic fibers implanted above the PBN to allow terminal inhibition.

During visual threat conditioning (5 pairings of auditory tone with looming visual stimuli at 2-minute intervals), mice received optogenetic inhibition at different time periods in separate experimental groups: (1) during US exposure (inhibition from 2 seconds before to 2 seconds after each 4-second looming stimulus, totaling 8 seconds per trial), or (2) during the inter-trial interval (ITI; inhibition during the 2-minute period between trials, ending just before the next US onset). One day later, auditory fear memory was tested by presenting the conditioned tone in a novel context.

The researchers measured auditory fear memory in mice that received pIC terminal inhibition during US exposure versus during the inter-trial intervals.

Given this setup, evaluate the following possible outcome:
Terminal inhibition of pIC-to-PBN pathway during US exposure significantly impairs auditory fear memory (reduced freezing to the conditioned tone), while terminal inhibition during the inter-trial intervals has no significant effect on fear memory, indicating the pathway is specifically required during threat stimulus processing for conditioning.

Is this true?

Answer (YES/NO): NO